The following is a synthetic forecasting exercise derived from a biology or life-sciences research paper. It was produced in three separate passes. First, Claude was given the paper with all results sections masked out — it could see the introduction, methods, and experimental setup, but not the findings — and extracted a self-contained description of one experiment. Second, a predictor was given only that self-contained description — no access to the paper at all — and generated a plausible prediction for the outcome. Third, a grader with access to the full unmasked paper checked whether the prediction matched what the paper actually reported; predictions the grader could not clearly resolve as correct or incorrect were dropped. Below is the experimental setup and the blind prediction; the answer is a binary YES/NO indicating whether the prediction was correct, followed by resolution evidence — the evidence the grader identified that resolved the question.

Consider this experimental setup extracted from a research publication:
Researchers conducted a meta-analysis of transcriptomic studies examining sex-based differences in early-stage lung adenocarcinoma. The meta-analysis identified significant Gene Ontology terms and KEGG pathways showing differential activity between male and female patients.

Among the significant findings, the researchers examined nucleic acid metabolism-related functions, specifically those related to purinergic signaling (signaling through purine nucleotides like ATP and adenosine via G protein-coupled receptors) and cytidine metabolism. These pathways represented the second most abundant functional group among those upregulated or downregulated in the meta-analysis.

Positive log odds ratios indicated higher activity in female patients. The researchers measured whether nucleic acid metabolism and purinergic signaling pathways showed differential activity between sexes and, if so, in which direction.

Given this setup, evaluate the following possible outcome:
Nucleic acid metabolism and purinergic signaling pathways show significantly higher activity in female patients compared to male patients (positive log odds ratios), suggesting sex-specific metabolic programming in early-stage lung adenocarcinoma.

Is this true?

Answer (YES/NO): YES